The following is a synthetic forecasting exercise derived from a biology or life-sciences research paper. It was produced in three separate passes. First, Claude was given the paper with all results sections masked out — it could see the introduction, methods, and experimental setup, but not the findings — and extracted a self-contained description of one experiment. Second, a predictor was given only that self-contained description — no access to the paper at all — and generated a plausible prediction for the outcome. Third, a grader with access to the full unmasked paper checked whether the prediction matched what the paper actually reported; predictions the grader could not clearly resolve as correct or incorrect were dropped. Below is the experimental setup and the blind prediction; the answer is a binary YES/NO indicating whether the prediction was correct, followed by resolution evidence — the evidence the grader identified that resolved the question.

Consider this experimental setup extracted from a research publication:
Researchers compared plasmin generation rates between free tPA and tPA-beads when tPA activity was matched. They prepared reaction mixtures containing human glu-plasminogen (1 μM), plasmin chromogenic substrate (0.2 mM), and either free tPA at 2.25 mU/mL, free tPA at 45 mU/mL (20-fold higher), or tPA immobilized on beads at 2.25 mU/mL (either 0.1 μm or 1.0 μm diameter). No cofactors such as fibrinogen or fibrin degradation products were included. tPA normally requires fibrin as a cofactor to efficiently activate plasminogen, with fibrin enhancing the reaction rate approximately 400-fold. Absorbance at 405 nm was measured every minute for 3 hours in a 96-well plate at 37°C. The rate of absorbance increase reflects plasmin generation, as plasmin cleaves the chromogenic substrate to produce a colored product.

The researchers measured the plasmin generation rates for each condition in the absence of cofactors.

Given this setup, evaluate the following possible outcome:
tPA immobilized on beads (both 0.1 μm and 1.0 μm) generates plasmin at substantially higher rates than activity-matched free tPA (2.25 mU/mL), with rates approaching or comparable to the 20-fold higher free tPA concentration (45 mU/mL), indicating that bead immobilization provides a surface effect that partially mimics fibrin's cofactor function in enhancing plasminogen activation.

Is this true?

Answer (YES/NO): NO